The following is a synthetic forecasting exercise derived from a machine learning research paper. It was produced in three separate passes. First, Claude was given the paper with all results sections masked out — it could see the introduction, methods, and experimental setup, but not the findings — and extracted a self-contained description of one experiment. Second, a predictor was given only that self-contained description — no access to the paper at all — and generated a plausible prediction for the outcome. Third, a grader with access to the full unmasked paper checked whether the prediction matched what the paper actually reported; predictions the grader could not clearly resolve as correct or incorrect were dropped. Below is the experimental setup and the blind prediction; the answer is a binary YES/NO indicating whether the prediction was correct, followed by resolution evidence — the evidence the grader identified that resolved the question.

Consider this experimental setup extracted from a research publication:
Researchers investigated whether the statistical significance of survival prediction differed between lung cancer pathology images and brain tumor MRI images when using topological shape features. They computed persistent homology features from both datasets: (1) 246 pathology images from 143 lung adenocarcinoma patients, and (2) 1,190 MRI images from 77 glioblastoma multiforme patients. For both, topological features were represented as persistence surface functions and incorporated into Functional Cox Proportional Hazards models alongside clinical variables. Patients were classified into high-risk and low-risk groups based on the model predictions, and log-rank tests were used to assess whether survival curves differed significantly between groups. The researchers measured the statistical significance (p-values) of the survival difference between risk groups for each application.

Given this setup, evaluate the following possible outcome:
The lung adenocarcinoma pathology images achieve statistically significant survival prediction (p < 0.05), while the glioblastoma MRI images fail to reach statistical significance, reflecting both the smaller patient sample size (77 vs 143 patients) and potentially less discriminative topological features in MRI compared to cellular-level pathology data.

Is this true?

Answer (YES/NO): NO